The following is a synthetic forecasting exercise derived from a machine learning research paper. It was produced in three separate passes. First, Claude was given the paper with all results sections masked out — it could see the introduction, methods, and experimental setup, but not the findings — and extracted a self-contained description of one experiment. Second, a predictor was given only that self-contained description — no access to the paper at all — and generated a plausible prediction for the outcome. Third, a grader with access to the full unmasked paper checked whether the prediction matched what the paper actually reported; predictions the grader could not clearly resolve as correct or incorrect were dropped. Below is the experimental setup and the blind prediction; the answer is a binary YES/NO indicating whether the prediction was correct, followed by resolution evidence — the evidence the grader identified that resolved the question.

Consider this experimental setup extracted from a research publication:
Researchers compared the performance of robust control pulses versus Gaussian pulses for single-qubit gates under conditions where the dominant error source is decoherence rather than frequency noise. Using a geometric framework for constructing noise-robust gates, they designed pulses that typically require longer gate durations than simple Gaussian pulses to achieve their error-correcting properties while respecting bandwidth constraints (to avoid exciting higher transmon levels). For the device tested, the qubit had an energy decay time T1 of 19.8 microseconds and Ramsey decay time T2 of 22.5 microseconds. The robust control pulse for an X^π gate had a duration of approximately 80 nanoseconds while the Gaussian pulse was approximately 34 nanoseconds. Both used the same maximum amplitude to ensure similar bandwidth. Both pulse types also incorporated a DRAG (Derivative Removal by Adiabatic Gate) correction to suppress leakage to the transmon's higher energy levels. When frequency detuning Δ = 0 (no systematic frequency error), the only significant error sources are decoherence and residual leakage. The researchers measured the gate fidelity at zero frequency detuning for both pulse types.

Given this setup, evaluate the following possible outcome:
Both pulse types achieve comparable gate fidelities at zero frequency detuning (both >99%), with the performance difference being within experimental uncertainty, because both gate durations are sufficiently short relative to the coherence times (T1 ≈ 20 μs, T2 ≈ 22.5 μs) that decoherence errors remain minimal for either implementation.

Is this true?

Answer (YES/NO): NO